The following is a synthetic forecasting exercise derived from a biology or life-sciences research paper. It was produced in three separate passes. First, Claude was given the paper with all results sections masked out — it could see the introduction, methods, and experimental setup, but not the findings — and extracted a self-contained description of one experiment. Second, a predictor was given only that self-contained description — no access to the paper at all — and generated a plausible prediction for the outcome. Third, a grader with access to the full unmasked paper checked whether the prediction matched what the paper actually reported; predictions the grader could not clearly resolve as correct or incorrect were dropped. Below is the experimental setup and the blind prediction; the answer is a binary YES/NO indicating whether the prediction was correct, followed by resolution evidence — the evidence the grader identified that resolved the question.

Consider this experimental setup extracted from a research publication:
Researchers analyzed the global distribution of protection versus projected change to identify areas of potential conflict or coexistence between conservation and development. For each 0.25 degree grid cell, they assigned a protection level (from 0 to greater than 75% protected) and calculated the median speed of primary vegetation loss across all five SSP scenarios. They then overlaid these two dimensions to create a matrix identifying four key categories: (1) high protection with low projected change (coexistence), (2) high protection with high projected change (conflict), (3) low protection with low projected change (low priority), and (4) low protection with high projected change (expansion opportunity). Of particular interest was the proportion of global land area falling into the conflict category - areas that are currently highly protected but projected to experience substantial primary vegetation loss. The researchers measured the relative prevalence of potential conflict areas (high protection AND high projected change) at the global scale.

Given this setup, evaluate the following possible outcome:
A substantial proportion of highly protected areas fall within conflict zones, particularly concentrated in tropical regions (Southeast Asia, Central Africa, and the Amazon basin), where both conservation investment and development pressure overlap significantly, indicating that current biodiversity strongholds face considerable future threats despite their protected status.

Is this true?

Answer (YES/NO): NO